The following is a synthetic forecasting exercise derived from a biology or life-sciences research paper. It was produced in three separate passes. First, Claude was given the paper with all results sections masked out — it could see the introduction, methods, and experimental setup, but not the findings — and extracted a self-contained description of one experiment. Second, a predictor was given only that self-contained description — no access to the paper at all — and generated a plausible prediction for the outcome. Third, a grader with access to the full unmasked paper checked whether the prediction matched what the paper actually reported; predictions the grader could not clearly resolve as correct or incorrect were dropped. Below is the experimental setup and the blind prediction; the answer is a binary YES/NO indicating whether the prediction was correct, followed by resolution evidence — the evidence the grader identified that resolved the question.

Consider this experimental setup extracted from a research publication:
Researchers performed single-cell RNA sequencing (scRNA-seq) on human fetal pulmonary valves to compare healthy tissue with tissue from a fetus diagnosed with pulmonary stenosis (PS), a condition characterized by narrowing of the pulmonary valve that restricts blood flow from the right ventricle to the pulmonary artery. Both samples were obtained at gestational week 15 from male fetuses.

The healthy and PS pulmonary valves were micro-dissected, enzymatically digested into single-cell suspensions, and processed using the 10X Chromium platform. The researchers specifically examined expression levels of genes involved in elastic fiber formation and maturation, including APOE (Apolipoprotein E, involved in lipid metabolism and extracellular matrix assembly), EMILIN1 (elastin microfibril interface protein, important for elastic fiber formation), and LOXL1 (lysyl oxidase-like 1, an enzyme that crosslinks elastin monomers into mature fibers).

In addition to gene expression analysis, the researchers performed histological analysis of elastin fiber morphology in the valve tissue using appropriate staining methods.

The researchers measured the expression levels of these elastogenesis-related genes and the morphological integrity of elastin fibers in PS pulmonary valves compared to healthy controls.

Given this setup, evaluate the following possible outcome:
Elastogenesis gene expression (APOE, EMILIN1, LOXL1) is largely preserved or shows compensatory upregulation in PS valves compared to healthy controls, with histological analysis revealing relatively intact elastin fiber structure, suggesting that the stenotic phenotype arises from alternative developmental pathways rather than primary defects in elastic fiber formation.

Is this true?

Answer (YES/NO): NO